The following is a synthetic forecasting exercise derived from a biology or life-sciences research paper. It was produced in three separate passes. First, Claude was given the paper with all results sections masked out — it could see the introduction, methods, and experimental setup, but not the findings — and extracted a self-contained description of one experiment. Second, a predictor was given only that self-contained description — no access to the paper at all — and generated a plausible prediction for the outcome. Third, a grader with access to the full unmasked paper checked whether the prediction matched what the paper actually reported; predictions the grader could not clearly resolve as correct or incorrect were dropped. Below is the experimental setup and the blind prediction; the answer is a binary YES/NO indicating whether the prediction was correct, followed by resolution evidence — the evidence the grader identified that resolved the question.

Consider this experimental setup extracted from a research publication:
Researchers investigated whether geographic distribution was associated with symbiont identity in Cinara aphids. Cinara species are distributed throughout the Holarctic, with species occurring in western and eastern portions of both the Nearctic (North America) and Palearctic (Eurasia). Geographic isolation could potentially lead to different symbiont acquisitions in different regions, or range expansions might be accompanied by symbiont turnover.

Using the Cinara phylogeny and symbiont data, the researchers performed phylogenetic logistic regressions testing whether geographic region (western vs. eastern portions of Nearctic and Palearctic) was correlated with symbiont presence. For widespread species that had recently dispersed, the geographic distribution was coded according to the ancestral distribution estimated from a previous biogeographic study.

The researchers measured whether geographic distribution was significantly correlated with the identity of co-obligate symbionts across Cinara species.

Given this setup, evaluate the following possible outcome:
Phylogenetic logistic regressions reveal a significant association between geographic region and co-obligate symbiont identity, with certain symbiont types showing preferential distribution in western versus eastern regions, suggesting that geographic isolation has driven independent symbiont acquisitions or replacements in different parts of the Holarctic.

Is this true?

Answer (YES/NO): NO